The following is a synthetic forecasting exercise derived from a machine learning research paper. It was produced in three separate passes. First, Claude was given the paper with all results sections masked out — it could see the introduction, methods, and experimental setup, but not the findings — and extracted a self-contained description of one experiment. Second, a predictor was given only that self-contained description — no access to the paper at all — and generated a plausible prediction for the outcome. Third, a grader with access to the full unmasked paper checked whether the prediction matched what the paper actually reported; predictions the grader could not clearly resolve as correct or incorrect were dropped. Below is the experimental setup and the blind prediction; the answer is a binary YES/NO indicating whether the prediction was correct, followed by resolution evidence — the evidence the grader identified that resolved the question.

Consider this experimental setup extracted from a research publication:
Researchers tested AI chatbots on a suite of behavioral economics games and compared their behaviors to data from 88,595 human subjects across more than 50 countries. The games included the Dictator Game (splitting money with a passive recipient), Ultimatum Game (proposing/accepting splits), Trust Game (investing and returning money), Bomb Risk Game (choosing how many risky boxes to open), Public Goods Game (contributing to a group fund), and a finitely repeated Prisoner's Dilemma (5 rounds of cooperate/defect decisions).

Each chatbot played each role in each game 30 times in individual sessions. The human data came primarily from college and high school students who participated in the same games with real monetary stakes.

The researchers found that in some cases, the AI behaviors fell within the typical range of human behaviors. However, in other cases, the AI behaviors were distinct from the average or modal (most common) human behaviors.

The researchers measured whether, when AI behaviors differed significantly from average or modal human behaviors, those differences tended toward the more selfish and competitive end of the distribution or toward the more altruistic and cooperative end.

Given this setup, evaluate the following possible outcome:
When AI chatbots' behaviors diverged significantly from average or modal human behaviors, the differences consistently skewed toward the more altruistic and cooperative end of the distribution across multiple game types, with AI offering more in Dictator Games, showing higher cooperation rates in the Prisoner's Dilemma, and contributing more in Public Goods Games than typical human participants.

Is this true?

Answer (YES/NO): YES